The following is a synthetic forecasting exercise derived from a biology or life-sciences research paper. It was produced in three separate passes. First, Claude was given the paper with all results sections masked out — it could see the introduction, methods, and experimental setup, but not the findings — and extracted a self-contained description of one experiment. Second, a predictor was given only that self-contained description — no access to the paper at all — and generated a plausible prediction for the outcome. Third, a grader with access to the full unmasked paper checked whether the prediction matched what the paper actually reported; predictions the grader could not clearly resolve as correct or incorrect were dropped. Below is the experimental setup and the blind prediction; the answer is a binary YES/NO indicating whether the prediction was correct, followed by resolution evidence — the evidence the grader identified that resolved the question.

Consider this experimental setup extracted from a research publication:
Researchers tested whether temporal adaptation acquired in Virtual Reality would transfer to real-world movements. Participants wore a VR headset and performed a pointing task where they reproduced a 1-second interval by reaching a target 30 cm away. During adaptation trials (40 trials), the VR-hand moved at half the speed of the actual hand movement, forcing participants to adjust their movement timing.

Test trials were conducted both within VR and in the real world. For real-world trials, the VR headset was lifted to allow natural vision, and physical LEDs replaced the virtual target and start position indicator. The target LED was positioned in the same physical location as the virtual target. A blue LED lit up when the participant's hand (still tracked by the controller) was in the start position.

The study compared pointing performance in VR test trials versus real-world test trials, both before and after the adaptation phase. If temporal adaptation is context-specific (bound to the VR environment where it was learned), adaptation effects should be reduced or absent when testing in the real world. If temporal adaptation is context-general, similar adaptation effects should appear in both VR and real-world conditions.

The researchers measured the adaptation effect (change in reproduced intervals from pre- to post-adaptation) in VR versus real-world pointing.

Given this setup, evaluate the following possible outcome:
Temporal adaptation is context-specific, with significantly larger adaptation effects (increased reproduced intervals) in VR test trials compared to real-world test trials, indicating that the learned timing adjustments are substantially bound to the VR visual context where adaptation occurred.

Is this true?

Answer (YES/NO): NO